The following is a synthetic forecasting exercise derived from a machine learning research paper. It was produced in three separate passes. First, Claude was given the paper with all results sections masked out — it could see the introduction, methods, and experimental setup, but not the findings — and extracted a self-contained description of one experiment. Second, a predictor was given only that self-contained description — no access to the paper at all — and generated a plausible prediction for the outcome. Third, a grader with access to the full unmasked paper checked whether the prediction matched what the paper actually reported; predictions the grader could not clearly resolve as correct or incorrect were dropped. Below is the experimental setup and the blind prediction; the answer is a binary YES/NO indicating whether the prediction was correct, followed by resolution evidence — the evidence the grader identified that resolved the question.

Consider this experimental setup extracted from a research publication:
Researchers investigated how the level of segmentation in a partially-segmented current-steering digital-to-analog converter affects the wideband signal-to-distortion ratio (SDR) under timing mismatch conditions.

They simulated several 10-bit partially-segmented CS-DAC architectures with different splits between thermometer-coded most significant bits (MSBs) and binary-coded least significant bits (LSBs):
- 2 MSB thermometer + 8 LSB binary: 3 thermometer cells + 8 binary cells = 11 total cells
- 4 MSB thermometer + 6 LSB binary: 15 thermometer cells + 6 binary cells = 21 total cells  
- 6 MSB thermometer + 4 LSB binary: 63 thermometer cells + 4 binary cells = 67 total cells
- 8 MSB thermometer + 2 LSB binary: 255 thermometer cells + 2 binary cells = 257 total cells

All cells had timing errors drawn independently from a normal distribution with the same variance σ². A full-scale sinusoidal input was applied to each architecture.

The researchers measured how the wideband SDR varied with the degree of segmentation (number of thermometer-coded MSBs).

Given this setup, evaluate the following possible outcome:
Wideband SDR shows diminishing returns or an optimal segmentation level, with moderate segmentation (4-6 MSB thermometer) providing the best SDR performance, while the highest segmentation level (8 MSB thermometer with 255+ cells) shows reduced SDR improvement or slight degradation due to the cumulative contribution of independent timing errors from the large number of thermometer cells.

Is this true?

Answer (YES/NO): NO